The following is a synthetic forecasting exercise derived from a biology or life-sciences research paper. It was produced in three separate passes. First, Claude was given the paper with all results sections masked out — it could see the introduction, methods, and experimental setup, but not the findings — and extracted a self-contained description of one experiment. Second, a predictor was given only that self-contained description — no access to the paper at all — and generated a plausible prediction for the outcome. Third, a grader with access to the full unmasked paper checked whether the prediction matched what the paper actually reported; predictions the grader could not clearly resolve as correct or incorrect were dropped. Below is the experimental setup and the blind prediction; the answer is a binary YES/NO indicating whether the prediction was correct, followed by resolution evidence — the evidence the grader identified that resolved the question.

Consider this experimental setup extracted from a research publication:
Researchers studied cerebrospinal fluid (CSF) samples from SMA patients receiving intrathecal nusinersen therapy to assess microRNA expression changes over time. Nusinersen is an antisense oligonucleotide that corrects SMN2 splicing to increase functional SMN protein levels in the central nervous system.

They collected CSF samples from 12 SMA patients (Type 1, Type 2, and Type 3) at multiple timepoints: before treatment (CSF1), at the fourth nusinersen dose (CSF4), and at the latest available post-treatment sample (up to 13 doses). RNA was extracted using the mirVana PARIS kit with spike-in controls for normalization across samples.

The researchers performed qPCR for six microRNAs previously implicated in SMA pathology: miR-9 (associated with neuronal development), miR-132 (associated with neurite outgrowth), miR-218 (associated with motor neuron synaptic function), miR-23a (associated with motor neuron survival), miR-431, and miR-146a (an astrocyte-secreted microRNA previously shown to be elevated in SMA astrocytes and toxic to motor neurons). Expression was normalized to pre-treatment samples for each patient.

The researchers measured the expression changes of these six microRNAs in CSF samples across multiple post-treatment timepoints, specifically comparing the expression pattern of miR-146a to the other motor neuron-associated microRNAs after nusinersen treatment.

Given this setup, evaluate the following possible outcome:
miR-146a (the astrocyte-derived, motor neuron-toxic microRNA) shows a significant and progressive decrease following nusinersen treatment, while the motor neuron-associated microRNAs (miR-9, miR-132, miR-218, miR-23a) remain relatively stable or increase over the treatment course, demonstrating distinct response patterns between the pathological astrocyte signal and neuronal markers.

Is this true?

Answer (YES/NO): NO